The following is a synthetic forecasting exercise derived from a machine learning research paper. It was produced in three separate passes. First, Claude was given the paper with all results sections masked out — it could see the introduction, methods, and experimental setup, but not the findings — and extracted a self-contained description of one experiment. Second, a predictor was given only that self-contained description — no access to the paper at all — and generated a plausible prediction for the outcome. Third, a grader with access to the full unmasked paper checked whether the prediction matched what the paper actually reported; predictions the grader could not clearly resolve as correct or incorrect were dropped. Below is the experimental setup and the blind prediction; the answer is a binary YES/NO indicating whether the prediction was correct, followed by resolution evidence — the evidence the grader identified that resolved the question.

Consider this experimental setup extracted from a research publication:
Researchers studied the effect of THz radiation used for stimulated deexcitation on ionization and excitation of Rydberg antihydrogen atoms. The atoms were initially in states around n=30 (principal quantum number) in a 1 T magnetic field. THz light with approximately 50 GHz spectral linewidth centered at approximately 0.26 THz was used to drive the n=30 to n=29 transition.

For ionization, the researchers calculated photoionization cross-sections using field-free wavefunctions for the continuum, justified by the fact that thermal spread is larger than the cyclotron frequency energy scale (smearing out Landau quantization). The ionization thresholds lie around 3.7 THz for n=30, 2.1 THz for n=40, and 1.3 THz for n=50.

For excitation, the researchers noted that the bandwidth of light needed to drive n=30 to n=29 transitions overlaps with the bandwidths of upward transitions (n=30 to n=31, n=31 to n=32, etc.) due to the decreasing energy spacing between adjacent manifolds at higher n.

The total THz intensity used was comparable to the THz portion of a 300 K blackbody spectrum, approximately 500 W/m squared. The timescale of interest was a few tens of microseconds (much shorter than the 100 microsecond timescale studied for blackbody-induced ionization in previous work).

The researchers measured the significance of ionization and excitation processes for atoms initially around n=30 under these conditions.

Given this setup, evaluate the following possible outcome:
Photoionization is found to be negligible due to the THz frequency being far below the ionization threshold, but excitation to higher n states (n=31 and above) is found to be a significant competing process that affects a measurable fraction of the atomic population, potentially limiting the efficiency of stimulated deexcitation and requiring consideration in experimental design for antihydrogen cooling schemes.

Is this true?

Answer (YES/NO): YES